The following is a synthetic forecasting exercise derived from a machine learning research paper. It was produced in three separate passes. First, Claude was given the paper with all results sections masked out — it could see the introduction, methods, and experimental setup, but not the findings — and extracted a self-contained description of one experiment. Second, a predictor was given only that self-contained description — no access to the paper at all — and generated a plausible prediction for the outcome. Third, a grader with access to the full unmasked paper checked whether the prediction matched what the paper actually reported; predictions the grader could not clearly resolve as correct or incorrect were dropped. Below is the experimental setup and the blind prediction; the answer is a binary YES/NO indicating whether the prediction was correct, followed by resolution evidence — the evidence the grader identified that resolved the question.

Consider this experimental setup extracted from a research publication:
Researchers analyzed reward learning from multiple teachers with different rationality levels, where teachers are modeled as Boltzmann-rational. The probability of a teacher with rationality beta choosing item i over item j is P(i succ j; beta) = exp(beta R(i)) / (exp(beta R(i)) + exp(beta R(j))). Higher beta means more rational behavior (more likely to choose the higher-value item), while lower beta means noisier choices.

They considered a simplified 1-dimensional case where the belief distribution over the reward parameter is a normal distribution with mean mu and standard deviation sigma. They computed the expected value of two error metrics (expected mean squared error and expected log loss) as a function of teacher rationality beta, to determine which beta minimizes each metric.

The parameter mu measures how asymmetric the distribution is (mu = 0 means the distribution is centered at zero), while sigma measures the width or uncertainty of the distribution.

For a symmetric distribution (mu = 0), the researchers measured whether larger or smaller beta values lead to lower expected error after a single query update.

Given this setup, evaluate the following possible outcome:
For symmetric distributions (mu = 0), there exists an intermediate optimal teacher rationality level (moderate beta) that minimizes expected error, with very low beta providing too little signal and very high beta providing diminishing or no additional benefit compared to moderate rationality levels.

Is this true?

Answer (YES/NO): NO